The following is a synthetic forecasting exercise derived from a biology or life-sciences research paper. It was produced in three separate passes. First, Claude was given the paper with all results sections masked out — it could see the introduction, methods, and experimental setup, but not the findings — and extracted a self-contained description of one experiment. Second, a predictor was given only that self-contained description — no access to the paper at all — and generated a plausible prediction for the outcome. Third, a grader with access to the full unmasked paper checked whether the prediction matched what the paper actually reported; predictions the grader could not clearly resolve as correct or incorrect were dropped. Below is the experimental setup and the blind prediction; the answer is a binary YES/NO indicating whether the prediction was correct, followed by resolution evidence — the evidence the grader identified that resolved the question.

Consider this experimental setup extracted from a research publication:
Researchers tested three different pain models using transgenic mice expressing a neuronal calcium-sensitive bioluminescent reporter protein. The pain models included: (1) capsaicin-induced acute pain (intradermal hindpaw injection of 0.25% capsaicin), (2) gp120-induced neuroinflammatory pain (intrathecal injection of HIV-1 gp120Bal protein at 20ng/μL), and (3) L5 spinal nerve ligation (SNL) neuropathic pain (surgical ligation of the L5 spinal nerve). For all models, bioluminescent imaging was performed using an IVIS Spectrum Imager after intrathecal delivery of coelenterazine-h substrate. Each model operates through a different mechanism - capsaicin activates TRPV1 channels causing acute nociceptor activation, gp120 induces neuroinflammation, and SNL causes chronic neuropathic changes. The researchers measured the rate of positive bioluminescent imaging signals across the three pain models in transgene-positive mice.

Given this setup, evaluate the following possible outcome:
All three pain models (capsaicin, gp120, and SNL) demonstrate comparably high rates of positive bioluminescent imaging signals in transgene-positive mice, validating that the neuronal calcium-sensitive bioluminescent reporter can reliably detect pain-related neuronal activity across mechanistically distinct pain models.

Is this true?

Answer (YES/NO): NO